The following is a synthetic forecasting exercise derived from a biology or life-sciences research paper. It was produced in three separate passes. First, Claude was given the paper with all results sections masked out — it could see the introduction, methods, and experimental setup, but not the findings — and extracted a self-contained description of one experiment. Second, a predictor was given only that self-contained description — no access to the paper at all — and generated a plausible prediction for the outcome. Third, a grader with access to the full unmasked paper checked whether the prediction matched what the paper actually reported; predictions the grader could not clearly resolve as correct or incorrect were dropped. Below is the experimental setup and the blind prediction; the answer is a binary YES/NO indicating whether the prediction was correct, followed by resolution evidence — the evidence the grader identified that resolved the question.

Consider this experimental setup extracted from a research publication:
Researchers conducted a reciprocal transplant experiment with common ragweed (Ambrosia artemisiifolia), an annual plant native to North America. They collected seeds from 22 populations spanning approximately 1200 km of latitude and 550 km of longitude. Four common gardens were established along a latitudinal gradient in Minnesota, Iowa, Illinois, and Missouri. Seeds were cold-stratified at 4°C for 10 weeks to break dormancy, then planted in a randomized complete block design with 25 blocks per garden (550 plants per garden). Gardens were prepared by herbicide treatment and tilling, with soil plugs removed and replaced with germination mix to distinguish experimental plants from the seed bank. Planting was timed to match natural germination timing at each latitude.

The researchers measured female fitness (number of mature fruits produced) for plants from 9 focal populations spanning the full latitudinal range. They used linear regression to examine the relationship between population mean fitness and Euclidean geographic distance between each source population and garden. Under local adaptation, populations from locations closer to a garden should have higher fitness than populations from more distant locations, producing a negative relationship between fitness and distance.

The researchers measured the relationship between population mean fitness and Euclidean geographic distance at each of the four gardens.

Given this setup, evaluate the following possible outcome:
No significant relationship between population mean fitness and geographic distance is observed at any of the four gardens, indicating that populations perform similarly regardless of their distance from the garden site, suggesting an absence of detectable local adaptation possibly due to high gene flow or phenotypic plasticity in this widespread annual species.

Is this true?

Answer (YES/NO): NO